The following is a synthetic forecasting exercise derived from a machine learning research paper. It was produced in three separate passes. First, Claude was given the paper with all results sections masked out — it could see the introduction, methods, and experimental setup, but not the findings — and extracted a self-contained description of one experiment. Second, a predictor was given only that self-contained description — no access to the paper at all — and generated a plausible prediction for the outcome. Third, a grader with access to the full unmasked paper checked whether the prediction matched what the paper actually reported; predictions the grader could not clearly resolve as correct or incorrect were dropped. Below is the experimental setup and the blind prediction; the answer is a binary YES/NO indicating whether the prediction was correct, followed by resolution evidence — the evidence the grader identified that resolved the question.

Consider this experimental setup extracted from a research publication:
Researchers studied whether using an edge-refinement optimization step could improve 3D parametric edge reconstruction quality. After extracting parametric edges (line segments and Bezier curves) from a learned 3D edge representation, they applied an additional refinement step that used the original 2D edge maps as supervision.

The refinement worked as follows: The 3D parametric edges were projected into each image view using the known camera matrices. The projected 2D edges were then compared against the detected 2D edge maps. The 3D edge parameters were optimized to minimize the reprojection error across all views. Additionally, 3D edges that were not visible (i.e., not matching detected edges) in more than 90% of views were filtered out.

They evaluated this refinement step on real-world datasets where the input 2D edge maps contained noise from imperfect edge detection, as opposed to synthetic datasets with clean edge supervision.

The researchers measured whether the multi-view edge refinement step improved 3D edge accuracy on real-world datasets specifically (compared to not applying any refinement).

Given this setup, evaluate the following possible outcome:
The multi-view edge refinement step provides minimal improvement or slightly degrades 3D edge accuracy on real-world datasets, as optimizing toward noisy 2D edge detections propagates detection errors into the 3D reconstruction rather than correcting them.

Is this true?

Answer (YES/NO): NO